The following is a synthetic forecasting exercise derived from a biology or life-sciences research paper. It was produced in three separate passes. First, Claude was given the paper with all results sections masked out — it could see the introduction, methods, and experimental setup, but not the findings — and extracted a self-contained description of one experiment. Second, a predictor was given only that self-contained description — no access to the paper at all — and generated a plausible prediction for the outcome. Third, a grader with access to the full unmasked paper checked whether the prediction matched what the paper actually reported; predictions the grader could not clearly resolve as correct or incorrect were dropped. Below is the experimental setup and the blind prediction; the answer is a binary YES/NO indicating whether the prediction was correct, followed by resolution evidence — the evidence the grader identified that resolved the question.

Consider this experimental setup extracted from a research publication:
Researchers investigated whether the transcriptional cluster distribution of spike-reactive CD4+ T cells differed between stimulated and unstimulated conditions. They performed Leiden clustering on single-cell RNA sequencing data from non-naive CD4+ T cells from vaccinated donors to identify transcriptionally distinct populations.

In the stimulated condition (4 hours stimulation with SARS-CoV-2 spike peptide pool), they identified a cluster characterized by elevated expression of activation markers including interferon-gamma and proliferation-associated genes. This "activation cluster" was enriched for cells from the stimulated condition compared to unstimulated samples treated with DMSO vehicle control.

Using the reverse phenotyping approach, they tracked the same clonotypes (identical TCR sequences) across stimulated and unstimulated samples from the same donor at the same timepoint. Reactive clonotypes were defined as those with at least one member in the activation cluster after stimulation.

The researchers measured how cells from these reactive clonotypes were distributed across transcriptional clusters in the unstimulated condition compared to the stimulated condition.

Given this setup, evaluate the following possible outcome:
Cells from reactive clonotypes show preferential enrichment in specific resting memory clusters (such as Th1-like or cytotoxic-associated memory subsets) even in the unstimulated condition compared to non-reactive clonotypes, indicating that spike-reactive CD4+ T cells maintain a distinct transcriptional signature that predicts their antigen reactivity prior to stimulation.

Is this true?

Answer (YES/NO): NO